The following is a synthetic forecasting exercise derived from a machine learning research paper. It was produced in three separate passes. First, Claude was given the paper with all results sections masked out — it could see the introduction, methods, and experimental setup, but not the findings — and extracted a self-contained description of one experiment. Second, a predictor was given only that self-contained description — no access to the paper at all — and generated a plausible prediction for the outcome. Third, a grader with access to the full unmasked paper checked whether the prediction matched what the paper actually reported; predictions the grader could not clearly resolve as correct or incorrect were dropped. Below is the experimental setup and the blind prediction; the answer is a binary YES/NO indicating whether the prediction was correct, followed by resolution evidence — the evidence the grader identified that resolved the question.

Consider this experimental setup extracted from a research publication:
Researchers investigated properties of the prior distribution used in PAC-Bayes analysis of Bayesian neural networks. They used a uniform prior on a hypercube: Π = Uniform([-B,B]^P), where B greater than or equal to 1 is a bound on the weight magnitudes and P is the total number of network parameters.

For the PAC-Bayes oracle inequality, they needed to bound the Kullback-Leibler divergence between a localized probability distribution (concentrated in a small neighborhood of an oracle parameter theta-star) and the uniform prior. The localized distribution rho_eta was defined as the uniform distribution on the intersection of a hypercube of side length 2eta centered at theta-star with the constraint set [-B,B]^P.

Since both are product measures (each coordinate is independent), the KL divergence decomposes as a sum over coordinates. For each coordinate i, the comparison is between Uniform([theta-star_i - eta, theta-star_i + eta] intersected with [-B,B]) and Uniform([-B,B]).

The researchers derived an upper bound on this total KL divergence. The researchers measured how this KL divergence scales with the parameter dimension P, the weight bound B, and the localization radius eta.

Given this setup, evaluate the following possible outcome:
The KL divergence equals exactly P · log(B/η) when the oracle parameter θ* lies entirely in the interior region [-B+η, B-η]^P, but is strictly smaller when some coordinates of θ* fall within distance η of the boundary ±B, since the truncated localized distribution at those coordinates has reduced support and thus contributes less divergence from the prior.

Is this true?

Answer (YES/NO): NO